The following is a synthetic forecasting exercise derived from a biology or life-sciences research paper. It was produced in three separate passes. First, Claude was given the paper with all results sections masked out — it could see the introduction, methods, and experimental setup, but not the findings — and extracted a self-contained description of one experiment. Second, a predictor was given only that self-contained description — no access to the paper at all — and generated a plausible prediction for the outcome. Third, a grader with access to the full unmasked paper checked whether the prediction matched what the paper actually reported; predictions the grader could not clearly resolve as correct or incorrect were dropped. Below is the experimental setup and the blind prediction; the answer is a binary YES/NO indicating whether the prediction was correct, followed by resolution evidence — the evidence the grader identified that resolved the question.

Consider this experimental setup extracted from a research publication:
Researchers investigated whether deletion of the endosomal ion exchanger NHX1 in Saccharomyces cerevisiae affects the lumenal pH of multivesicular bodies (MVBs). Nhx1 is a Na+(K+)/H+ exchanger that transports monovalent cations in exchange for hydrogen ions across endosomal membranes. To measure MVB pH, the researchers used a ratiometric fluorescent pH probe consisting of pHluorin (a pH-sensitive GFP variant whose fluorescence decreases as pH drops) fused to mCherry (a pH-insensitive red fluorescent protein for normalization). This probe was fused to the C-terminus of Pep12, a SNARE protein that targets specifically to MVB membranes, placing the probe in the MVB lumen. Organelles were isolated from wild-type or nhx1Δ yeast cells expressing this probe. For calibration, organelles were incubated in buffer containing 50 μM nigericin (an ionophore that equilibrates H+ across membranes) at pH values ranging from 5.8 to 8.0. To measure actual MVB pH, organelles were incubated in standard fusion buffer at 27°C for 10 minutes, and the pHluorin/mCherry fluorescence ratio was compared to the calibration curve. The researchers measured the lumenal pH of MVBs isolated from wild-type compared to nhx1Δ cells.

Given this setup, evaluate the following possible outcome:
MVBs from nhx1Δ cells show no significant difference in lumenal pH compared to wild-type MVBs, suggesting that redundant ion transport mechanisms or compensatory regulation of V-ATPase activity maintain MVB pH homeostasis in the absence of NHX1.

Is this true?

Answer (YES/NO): NO